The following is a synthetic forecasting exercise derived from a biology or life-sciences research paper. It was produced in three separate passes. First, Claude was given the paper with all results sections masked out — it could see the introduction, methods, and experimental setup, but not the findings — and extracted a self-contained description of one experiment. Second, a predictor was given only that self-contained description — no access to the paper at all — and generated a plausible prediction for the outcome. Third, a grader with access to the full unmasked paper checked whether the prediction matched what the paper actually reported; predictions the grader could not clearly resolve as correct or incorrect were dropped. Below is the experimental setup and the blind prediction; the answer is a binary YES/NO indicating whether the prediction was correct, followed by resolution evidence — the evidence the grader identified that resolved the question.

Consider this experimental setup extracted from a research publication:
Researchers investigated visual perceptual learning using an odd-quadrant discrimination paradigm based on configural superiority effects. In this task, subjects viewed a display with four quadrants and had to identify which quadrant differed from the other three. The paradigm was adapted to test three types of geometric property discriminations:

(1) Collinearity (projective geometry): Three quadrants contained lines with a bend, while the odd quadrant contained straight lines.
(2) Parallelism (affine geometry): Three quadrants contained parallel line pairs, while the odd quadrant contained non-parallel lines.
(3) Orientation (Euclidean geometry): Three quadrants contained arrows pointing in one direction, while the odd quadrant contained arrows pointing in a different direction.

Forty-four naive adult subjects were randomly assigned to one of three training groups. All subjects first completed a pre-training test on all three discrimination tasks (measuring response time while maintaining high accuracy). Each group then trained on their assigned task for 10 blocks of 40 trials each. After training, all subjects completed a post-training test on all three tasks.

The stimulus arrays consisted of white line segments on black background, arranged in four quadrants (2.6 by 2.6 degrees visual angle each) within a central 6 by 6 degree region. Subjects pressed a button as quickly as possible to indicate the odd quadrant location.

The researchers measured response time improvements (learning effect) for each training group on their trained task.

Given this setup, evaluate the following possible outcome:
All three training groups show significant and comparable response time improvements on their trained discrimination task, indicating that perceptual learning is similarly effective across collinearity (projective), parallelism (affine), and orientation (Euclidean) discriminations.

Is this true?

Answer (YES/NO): YES